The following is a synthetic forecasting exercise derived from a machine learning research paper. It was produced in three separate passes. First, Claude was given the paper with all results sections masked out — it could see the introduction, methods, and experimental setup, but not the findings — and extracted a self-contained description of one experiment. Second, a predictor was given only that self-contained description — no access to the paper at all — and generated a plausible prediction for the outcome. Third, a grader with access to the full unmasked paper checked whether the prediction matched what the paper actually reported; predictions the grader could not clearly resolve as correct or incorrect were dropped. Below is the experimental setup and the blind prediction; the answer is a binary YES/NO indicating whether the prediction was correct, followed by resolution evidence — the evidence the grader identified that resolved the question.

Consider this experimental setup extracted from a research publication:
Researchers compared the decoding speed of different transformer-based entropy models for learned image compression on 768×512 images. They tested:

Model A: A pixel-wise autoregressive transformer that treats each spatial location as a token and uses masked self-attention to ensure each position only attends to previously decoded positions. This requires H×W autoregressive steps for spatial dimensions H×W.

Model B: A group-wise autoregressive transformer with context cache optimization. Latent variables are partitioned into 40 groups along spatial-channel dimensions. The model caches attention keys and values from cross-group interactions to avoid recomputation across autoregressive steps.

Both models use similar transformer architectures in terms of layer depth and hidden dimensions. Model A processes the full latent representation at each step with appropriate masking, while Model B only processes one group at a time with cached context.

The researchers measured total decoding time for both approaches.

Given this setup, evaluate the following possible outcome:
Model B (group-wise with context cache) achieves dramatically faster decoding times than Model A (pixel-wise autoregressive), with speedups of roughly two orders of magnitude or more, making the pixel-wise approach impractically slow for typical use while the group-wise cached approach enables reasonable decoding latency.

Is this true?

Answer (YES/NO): YES